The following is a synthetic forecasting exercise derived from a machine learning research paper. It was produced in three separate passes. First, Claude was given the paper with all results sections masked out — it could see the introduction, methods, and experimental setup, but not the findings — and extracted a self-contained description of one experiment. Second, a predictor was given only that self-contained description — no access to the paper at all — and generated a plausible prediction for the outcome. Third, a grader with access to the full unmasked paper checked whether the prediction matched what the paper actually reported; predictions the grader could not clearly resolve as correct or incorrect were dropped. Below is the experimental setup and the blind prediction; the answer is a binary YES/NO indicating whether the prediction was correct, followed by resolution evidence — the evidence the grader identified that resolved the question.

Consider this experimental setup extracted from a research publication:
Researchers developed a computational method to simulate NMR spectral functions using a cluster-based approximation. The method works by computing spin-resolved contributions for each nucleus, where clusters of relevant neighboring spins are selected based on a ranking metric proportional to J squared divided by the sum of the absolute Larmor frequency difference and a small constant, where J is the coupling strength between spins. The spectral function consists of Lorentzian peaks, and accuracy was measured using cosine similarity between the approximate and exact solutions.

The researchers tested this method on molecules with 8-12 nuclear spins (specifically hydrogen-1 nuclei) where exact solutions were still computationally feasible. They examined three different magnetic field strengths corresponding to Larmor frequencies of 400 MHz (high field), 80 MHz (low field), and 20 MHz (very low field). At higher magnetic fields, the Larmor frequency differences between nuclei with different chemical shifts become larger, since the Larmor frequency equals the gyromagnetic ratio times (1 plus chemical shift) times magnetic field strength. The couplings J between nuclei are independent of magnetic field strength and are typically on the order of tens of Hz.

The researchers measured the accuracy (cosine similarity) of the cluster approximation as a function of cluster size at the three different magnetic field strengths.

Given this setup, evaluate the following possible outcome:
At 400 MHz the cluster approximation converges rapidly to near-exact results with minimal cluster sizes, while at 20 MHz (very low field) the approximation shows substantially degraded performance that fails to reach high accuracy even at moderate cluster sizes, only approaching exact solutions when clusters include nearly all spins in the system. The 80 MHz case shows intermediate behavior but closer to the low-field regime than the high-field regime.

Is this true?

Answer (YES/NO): NO